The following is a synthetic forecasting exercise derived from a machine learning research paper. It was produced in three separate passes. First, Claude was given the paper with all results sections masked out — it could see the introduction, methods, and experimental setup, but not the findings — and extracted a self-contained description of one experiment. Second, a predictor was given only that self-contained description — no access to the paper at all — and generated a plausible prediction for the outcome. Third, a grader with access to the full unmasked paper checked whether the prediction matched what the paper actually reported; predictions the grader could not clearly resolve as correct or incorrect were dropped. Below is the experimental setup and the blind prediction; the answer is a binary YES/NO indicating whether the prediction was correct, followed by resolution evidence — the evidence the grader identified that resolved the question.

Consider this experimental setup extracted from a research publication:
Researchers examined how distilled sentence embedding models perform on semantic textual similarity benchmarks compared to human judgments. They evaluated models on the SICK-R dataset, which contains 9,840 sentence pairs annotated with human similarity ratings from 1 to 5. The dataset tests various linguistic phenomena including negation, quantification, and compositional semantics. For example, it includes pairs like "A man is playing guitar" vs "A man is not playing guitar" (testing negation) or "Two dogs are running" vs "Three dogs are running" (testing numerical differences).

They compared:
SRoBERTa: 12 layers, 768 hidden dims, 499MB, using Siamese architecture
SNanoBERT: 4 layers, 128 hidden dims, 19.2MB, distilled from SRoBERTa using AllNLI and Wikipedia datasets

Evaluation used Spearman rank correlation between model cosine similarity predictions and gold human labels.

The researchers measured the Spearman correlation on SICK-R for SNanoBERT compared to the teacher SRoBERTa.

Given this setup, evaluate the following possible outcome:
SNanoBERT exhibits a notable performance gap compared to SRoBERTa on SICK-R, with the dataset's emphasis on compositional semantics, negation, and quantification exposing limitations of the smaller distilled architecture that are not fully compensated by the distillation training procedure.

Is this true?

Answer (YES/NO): NO